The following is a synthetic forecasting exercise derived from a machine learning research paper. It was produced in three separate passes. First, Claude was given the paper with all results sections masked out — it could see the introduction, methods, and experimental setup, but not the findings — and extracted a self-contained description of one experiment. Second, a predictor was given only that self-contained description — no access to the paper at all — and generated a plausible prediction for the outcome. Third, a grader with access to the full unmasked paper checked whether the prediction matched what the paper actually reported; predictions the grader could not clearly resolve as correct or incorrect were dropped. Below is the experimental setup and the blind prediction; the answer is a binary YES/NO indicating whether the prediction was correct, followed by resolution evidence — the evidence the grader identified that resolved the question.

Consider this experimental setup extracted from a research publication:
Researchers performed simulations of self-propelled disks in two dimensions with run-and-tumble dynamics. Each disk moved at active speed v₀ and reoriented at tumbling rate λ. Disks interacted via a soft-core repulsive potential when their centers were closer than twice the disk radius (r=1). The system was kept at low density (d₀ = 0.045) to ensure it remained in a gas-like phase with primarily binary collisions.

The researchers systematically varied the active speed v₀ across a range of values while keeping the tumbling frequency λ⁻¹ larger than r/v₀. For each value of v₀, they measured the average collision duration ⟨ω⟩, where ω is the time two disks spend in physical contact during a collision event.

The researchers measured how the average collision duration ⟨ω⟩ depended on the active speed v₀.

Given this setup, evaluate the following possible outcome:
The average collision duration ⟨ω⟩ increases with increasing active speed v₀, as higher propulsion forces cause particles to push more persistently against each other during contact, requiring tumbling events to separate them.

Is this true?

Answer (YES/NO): NO